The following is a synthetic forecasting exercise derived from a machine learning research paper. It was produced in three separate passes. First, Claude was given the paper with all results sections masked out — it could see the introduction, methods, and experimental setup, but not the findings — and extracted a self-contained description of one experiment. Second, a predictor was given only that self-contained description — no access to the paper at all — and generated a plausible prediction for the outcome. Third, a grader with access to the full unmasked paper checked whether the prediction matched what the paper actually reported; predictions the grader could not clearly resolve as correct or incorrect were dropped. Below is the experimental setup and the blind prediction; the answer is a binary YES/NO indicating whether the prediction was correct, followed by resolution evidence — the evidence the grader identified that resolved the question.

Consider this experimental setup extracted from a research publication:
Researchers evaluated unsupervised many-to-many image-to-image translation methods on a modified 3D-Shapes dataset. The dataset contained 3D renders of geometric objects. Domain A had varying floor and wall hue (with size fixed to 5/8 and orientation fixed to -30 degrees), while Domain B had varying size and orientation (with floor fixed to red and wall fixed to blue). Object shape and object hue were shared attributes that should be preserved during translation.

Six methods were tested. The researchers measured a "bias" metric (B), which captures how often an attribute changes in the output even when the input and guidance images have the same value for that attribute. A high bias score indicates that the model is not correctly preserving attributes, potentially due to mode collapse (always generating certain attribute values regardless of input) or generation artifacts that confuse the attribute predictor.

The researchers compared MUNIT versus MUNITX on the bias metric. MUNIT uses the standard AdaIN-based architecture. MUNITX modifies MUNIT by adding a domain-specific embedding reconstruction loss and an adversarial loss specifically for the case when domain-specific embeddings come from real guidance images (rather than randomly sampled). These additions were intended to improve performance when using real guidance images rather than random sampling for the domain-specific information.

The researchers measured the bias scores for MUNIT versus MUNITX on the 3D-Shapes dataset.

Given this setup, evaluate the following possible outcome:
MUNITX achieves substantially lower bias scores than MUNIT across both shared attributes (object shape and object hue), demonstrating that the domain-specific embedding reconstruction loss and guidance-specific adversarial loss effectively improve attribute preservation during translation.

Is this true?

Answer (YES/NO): NO